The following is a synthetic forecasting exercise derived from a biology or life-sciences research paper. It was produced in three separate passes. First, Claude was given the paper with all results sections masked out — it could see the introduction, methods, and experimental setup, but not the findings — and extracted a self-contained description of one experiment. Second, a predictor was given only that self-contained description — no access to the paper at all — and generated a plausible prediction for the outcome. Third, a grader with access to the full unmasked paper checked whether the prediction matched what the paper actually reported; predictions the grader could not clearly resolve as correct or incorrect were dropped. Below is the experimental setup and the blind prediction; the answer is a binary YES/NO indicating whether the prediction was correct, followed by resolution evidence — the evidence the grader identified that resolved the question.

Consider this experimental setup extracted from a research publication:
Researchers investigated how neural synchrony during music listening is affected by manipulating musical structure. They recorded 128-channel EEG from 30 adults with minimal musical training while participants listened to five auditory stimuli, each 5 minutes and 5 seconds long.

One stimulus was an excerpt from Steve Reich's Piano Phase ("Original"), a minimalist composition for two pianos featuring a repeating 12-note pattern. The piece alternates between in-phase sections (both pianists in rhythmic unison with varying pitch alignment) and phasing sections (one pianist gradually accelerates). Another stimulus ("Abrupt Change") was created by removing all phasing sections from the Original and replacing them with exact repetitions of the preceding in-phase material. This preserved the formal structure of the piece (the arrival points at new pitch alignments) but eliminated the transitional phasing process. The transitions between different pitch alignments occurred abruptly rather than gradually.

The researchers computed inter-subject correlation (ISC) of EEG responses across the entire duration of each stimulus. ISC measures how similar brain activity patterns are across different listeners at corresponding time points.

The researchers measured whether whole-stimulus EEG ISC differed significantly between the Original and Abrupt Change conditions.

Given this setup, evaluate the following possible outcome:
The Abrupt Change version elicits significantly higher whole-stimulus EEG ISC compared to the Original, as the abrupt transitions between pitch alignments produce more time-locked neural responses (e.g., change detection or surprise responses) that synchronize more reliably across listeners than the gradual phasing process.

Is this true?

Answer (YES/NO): NO